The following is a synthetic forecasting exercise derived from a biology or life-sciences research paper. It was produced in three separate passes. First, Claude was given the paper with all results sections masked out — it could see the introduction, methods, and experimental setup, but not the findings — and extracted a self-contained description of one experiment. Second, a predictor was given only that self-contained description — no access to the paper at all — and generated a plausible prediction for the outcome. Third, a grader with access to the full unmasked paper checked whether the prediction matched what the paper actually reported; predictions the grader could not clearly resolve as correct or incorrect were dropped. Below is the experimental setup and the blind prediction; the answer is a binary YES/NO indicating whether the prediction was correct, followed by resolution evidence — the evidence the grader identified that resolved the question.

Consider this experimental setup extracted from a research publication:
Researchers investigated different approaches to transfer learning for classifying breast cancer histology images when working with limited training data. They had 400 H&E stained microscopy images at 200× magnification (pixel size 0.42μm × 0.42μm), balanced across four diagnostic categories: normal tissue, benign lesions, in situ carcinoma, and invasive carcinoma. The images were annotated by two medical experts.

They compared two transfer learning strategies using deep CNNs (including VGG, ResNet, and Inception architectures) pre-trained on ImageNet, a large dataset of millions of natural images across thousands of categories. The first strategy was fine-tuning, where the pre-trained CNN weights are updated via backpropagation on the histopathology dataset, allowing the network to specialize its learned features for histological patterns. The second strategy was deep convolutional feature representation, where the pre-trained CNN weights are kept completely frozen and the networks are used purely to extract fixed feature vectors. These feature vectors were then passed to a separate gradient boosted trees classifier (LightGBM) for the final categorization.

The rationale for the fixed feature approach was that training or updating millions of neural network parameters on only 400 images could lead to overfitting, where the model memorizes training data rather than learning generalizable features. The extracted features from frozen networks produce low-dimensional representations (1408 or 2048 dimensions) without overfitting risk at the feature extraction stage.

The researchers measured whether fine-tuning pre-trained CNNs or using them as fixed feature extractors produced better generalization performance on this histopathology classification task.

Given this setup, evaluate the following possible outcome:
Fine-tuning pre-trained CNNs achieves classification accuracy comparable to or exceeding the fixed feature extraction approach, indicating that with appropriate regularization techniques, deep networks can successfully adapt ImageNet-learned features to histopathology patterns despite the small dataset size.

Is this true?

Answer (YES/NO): NO